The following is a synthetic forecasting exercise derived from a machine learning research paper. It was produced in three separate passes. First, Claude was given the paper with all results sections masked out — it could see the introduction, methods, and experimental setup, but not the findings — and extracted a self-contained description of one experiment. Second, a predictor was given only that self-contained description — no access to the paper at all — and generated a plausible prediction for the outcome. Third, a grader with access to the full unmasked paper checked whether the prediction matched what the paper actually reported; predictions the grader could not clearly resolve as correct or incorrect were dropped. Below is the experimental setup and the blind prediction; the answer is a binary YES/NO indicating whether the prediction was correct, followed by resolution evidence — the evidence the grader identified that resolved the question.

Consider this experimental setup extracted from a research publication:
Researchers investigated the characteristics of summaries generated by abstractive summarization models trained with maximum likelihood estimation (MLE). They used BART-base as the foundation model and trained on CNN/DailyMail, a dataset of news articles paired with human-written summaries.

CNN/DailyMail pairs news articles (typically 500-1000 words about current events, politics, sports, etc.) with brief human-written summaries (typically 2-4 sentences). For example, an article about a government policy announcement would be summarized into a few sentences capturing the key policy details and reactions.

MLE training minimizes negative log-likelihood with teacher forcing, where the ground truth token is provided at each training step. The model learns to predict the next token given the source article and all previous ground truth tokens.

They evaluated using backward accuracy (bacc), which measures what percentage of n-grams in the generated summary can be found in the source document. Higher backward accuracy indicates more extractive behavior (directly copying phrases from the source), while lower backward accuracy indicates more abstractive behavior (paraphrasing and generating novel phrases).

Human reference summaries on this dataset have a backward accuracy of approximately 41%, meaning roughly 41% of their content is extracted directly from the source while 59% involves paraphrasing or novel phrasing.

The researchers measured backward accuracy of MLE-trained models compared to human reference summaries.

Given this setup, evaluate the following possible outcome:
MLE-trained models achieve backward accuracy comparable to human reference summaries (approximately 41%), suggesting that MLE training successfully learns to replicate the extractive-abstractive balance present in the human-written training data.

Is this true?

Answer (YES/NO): NO